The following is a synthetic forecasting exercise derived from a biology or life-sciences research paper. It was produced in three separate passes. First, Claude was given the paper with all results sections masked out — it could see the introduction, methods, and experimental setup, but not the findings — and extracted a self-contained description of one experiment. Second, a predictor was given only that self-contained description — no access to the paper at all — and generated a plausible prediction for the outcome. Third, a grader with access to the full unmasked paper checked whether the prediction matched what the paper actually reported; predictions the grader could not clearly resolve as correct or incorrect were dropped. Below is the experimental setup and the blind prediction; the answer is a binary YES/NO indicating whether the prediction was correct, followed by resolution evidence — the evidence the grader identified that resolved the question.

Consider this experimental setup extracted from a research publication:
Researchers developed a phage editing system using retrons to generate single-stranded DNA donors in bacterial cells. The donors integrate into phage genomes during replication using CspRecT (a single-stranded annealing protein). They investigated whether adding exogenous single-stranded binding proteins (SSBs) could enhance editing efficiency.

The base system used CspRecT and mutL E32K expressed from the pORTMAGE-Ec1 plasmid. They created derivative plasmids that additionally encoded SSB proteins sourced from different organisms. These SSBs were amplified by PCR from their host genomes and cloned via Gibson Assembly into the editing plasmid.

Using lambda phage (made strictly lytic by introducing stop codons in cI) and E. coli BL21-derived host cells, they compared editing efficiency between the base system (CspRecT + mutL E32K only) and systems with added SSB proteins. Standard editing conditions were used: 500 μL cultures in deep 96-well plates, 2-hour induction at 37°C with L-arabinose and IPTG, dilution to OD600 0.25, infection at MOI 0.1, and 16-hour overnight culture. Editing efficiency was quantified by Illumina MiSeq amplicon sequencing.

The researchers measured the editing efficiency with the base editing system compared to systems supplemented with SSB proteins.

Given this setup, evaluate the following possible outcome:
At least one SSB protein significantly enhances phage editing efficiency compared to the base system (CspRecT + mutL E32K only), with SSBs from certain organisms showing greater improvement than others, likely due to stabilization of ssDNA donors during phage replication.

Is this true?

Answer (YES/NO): YES